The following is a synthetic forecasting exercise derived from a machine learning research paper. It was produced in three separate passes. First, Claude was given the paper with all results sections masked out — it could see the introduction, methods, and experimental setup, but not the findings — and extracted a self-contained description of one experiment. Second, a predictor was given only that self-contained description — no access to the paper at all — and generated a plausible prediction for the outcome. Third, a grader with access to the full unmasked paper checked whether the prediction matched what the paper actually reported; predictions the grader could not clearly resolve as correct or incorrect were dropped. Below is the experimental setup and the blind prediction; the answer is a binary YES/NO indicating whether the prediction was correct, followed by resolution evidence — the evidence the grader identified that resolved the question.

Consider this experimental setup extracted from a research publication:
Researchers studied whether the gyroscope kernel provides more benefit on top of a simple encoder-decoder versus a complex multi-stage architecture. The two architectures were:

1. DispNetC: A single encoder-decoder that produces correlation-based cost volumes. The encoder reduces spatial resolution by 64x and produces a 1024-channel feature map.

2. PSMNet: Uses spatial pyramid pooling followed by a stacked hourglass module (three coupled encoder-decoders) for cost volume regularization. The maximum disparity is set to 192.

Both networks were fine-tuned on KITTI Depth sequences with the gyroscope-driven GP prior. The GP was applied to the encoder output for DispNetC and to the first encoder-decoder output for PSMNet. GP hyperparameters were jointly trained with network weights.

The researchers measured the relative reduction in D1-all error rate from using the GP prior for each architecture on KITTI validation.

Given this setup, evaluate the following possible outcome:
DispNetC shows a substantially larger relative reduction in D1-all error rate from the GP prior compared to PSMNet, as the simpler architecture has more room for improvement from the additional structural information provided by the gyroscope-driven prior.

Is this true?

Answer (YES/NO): YES